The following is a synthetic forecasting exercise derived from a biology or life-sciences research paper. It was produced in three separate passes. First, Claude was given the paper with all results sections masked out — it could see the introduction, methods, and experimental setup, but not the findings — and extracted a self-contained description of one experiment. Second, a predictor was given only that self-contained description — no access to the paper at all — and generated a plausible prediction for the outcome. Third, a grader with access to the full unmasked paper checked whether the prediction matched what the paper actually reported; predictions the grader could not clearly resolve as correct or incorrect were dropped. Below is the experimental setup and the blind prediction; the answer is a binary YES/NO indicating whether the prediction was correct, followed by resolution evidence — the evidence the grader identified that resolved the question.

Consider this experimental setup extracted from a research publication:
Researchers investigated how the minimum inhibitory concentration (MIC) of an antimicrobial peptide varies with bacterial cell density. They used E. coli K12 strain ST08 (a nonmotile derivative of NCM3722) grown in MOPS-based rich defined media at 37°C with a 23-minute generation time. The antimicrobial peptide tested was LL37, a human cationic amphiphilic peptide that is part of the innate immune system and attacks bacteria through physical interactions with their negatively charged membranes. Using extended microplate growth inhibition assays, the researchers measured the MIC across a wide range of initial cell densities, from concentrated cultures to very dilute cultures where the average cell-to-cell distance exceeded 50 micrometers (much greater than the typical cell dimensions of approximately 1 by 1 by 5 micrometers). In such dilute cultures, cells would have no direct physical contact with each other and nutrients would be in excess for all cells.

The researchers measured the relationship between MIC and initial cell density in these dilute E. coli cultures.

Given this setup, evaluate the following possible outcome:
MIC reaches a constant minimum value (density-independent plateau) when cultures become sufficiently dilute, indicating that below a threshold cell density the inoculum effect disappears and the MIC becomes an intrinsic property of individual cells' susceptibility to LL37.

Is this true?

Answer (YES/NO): NO